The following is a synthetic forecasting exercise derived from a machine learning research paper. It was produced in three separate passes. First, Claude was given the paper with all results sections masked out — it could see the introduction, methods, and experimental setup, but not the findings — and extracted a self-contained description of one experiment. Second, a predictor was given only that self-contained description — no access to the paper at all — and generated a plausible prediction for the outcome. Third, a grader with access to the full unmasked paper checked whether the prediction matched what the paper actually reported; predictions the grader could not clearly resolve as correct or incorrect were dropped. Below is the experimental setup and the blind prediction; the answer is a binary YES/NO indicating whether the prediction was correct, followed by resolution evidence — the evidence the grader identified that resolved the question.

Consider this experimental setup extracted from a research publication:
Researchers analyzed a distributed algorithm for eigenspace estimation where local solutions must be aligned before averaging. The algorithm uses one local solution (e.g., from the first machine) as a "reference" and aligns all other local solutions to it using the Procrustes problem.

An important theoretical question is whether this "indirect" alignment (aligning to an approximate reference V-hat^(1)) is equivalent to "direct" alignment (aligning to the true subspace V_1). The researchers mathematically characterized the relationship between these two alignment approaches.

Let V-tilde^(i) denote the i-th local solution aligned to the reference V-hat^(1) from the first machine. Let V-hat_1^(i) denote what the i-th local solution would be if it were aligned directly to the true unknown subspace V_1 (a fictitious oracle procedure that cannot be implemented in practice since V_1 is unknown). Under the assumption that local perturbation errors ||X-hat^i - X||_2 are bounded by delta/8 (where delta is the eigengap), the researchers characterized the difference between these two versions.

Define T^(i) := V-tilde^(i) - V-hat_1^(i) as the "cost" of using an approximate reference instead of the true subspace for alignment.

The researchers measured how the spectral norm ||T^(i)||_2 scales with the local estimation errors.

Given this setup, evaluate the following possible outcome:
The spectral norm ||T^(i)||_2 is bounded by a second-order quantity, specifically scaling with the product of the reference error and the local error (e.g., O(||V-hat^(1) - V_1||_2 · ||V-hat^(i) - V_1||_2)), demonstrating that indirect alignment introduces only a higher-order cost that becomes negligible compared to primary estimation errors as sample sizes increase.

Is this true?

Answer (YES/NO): NO